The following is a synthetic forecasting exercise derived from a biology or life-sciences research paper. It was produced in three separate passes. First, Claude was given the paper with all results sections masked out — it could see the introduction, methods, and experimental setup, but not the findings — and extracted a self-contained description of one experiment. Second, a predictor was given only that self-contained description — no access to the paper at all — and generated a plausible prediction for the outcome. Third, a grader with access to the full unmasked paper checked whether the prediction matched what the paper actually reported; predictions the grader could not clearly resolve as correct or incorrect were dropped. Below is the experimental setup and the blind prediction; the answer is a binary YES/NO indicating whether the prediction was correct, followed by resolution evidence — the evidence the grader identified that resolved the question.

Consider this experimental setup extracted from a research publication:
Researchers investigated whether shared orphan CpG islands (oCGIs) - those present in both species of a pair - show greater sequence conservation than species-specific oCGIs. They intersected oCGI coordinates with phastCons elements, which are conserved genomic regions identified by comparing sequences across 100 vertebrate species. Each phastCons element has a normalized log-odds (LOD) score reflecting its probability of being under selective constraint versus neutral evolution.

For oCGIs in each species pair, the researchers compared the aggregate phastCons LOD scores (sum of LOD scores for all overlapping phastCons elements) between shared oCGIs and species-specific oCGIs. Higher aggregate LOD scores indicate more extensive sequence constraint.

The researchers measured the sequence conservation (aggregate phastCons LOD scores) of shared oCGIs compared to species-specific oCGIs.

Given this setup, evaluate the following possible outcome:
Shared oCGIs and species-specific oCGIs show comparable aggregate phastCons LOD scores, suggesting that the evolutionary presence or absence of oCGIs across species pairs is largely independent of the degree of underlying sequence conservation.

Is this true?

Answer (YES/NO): NO